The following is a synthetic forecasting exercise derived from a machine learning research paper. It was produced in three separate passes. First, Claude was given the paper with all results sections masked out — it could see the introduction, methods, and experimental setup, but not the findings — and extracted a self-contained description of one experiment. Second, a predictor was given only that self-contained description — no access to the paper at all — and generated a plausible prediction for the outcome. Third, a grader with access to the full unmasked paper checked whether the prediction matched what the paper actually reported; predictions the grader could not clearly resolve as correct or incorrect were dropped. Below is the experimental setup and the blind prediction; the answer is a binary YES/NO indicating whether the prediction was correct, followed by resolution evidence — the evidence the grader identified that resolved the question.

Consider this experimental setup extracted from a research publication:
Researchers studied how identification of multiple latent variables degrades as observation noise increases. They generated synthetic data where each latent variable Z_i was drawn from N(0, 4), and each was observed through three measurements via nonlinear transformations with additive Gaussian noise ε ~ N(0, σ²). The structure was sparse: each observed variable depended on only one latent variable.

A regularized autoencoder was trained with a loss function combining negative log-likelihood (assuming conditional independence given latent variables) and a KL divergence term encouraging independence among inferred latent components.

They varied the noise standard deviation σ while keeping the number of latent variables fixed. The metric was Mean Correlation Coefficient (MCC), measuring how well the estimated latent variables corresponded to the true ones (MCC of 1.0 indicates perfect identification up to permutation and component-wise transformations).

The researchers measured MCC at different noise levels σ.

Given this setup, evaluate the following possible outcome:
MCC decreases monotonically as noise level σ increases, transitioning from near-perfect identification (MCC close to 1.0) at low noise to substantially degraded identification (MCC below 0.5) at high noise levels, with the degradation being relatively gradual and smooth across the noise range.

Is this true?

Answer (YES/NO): NO